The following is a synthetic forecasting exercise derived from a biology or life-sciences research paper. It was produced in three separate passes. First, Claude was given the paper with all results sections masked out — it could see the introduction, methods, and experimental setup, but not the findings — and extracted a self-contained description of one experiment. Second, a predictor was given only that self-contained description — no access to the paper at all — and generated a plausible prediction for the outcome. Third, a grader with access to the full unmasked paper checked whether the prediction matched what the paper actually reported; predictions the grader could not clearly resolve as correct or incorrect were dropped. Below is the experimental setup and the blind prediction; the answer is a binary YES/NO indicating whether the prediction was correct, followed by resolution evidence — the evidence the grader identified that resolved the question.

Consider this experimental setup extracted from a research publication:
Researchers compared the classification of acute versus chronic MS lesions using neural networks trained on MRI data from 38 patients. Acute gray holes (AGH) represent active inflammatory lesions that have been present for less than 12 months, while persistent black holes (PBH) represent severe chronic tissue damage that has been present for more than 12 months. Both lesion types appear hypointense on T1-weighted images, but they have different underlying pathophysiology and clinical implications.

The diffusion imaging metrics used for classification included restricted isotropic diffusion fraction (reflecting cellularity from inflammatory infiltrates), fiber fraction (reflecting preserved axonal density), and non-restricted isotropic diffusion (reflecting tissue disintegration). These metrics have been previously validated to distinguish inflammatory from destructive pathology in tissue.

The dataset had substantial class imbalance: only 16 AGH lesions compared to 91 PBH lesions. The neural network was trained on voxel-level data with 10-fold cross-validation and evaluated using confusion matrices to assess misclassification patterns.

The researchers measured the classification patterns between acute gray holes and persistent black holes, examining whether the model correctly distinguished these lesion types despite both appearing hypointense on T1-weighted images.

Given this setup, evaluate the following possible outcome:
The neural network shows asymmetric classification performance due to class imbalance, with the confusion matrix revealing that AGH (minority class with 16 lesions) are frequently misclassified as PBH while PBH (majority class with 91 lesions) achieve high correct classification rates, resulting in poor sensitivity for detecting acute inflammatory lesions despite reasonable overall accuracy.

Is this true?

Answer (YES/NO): NO